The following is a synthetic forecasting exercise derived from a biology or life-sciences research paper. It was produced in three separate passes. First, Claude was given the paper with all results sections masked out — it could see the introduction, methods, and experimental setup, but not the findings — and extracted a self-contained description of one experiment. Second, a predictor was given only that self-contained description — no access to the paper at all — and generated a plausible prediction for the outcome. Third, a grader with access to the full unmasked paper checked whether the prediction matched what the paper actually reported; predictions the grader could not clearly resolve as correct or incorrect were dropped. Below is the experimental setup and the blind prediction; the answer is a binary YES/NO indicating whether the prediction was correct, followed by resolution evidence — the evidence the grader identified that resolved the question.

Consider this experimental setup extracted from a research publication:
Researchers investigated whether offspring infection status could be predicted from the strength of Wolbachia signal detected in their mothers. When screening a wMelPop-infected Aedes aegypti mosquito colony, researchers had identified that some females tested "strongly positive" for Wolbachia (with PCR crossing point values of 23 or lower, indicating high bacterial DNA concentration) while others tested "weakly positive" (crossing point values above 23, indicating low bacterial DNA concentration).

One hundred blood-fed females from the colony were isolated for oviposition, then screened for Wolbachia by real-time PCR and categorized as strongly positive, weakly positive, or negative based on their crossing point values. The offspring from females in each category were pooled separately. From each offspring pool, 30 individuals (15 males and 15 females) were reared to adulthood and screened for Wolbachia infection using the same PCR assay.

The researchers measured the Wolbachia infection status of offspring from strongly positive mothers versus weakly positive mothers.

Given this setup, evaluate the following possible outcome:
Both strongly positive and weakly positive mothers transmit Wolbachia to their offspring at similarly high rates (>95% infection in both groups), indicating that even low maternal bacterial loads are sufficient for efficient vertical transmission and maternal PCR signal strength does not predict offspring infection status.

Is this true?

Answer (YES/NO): NO